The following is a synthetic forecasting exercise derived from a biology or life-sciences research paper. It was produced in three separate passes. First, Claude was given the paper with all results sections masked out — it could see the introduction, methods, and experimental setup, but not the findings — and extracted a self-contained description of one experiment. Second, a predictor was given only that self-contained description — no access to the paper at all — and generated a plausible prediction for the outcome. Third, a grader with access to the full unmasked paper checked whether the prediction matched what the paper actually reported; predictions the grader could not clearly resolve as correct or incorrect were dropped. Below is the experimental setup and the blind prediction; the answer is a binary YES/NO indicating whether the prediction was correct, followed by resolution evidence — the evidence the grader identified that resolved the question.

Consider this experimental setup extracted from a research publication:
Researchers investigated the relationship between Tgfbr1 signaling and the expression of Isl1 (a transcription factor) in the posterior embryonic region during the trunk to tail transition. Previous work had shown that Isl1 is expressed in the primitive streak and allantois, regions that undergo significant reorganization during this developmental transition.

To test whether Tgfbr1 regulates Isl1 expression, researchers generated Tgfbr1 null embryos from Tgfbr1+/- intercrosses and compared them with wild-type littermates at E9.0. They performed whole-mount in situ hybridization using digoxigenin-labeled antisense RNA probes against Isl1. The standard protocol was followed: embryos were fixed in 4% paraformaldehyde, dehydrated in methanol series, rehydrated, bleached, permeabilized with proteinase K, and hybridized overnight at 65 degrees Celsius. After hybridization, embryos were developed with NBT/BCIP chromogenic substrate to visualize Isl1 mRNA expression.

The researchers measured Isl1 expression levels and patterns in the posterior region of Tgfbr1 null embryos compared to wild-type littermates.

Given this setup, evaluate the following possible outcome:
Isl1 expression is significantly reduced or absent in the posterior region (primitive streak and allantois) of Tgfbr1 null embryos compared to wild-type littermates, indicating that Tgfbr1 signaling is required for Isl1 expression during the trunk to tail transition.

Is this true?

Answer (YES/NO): YES